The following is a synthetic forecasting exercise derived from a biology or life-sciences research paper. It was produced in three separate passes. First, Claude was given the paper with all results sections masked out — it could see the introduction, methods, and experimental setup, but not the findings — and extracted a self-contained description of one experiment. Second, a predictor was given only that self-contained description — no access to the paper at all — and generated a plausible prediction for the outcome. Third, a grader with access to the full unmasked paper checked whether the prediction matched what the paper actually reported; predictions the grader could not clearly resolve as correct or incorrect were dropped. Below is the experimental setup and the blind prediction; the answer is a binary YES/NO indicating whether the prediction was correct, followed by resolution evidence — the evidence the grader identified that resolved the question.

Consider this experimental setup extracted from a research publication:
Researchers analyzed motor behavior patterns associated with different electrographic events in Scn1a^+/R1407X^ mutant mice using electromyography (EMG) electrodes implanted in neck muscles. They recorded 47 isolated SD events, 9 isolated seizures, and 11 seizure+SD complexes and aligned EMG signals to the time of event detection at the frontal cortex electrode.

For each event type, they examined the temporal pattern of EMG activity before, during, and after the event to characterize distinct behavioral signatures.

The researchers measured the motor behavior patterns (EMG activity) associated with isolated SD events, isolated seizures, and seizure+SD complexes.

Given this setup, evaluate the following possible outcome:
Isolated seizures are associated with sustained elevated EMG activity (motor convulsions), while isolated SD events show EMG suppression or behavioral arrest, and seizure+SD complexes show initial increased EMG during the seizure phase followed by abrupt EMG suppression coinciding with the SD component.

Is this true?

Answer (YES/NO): YES